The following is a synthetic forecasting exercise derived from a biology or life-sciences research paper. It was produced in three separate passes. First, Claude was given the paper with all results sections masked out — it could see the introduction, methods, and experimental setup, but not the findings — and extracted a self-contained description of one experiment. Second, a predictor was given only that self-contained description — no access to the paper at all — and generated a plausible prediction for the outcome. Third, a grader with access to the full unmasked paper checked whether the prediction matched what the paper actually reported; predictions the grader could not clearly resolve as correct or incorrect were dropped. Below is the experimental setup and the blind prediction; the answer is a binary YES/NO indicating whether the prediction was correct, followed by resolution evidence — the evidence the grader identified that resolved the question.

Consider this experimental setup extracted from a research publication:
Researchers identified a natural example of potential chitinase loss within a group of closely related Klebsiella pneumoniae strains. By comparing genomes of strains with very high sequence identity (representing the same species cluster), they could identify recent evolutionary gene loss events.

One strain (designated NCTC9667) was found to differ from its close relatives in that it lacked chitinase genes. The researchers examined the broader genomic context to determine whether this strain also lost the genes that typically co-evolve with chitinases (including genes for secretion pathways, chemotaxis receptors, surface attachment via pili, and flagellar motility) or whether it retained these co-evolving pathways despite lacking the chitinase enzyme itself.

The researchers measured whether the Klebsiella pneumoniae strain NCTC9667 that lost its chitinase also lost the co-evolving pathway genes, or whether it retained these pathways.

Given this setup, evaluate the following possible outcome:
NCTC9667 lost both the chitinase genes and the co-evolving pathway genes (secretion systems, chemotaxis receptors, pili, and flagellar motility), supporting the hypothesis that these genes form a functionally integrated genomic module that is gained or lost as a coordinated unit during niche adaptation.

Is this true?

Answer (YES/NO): NO